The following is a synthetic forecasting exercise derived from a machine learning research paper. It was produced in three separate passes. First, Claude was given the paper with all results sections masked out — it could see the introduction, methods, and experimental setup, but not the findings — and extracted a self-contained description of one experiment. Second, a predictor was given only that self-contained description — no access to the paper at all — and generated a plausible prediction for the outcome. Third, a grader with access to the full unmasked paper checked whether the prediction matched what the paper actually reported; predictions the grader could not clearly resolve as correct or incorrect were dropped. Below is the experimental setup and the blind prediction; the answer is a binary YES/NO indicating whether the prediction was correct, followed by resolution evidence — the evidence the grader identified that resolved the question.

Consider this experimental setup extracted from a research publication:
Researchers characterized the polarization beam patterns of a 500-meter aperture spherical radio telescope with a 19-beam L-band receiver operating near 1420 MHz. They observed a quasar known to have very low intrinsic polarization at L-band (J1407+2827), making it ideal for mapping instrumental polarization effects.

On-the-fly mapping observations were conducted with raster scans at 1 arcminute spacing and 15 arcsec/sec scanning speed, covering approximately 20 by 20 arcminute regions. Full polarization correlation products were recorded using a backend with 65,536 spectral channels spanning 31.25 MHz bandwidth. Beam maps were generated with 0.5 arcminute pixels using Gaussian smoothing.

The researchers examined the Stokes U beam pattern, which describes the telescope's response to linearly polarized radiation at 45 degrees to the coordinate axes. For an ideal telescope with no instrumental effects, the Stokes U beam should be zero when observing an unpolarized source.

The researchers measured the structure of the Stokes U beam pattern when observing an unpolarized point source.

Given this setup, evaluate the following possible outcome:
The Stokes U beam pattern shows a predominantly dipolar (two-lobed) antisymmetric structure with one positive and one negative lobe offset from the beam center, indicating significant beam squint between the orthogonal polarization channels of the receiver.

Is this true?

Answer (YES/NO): NO